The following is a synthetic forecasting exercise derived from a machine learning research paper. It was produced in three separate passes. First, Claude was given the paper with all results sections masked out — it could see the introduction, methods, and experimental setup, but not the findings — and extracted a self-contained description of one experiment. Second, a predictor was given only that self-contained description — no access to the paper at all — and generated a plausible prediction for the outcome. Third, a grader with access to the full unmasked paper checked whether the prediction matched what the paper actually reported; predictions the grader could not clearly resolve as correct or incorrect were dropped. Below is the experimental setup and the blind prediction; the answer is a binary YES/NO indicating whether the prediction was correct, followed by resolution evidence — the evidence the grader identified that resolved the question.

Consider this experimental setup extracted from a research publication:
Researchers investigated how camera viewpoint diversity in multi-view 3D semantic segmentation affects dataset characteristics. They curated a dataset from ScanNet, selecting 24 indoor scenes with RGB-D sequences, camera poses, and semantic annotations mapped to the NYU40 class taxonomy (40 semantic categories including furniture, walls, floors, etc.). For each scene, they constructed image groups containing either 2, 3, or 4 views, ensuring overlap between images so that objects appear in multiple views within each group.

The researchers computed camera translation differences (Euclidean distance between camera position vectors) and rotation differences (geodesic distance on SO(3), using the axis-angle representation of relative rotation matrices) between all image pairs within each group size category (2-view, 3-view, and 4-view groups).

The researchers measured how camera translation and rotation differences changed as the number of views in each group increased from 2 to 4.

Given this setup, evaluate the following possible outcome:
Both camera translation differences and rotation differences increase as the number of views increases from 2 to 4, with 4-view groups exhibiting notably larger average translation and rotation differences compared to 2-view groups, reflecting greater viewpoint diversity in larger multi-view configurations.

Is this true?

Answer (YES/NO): YES